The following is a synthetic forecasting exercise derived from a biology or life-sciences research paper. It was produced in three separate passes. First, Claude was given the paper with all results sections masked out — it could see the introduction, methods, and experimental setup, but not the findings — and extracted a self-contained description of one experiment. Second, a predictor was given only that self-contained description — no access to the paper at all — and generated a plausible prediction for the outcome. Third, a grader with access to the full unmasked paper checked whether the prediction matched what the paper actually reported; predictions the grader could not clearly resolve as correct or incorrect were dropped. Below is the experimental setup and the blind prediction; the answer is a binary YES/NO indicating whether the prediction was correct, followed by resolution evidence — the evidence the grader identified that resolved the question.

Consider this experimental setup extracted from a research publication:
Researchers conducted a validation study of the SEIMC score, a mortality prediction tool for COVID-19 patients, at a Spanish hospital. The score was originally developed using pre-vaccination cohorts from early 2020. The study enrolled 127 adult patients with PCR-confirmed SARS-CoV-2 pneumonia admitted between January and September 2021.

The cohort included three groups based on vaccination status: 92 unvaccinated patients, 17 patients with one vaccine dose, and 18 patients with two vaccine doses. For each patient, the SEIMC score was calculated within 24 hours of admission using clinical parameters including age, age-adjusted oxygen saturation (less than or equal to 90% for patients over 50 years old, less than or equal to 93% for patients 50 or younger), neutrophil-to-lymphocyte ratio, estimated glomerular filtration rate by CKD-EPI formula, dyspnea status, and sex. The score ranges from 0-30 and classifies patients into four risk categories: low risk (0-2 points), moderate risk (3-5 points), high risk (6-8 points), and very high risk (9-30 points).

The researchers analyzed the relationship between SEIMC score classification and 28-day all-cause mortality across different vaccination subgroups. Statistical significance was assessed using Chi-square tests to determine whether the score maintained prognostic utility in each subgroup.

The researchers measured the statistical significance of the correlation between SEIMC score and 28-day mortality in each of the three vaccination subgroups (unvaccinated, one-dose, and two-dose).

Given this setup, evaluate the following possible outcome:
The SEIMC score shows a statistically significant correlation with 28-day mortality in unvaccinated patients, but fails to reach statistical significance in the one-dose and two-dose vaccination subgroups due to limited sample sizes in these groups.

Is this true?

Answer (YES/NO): NO